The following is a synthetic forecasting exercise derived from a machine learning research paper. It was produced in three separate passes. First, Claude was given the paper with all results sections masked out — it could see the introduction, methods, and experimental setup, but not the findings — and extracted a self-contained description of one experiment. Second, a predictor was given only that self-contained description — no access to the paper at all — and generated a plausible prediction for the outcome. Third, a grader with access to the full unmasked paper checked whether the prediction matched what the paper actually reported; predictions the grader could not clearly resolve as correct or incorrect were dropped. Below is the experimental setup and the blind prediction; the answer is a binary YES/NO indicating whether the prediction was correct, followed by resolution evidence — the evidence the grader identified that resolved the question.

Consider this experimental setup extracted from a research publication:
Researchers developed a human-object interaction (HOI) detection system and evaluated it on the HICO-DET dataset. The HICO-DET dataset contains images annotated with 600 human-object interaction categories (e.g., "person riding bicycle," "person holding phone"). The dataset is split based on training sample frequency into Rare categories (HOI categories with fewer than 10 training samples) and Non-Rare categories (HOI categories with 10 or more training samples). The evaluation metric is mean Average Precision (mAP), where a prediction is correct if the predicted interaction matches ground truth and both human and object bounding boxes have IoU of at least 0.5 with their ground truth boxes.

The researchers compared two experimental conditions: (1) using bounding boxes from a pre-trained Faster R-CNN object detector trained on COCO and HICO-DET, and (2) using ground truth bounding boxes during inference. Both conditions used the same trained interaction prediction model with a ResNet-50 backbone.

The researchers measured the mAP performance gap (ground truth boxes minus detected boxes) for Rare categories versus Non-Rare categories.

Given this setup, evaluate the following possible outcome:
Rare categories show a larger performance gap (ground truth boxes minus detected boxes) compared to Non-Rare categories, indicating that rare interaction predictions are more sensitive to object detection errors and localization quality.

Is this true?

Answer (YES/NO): NO